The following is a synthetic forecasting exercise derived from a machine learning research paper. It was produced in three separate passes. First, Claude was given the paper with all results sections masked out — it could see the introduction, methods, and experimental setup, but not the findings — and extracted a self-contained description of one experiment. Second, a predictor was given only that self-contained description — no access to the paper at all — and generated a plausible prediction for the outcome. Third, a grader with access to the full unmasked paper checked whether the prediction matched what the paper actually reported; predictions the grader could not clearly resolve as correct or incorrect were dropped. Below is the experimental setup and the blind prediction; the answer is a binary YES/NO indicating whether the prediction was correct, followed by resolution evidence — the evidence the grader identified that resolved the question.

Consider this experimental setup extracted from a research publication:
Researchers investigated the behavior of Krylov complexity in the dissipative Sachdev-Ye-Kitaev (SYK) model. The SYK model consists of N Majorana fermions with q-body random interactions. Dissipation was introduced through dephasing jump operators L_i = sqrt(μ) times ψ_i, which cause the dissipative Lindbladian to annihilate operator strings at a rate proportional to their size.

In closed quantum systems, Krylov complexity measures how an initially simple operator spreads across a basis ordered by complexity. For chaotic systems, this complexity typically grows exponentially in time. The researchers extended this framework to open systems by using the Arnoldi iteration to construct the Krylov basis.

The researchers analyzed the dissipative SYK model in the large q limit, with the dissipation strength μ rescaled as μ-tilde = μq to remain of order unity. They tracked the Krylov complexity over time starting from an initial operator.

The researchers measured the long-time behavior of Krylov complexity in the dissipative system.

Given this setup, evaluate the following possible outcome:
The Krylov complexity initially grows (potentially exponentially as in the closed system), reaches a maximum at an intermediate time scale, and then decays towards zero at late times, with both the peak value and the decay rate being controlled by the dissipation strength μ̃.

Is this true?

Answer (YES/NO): NO